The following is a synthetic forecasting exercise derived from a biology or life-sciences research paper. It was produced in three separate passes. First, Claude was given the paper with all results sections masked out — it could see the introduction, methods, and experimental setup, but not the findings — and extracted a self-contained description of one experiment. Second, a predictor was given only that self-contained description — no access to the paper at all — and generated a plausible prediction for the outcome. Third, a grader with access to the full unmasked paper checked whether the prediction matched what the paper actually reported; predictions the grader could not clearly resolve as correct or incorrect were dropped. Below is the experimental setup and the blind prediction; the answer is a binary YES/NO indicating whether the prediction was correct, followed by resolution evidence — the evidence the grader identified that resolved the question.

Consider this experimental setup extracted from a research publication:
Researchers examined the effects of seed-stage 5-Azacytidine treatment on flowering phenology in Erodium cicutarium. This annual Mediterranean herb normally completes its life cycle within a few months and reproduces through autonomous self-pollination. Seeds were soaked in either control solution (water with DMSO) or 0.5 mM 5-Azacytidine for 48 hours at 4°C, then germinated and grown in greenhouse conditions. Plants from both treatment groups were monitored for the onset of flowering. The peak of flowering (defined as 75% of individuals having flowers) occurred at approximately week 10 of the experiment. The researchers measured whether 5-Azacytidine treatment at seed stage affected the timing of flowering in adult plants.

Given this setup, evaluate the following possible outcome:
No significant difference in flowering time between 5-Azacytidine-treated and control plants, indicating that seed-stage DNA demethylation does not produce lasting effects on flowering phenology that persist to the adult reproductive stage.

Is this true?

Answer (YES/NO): NO